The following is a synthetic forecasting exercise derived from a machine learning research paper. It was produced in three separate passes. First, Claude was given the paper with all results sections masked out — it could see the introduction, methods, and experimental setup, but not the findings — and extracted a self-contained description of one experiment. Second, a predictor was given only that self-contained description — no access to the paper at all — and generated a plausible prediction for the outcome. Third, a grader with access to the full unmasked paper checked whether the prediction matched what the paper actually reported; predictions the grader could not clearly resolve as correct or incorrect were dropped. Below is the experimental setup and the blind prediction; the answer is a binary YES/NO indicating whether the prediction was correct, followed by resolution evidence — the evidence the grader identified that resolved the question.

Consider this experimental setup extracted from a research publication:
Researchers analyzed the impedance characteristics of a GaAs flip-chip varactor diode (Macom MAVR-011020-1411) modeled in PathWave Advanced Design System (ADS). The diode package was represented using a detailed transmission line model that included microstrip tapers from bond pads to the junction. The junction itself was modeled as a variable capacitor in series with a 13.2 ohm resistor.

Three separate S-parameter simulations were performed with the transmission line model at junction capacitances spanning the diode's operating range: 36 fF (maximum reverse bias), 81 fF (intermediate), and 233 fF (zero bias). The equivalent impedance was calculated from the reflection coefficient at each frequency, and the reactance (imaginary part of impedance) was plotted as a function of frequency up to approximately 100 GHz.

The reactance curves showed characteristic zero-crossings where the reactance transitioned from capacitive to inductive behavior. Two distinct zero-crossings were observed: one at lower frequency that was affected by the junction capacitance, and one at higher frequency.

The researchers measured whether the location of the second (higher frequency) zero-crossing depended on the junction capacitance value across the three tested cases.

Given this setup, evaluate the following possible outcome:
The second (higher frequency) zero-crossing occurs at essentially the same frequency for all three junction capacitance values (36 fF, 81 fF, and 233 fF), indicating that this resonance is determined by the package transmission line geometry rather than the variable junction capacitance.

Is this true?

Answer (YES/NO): YES